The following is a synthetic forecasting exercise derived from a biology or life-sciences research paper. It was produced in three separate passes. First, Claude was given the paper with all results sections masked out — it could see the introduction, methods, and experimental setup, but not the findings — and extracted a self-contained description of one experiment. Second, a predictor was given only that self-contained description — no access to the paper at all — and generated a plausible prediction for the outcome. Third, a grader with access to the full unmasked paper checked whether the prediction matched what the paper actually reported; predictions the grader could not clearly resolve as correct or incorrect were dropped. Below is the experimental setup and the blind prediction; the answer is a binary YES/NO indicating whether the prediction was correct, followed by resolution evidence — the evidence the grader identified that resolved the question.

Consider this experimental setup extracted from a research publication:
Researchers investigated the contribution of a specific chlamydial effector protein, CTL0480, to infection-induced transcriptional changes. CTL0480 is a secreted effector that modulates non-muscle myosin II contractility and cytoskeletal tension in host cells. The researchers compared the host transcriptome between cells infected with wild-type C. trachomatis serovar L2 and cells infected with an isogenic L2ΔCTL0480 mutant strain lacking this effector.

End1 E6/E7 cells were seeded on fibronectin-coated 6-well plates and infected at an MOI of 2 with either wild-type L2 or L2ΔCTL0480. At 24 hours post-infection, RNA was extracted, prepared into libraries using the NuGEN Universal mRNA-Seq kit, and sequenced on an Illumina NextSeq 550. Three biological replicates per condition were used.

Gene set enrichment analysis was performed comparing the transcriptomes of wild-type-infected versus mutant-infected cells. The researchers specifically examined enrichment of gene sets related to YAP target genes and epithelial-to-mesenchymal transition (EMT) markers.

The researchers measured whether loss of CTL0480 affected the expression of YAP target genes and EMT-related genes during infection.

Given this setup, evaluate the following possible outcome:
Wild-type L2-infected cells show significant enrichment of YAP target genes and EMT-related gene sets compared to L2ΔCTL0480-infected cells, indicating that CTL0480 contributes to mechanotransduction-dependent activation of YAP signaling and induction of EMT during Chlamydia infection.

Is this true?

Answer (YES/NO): YES